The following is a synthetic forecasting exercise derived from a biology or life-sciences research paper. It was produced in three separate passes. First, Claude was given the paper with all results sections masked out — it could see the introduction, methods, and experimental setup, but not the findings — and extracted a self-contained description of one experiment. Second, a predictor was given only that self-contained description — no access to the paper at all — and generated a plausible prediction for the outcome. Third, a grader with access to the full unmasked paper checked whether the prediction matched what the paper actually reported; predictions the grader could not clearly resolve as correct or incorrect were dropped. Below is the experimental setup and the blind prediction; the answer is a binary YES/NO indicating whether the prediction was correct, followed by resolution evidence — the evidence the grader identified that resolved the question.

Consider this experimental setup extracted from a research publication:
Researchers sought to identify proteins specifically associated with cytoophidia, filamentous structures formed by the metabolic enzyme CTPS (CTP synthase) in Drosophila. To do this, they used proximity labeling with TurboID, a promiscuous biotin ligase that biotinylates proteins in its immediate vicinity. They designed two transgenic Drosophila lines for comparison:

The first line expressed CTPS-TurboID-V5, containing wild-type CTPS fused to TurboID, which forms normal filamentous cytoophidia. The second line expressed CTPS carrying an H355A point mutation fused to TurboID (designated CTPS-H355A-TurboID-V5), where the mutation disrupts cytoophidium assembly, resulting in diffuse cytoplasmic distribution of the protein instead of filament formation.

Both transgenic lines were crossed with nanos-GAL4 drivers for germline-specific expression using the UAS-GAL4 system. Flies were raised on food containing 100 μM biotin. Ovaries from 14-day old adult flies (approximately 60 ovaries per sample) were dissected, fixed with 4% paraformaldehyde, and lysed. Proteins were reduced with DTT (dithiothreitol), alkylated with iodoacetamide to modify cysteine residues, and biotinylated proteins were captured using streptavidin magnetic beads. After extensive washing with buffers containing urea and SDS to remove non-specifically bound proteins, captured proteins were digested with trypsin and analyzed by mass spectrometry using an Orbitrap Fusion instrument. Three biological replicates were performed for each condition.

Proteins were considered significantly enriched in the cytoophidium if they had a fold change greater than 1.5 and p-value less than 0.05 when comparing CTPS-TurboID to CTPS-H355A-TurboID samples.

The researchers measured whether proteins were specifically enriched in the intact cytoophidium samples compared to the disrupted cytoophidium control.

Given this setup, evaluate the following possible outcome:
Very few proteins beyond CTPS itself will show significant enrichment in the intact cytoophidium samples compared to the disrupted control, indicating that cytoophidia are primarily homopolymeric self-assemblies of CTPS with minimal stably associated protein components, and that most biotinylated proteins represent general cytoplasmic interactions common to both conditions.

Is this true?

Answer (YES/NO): NO